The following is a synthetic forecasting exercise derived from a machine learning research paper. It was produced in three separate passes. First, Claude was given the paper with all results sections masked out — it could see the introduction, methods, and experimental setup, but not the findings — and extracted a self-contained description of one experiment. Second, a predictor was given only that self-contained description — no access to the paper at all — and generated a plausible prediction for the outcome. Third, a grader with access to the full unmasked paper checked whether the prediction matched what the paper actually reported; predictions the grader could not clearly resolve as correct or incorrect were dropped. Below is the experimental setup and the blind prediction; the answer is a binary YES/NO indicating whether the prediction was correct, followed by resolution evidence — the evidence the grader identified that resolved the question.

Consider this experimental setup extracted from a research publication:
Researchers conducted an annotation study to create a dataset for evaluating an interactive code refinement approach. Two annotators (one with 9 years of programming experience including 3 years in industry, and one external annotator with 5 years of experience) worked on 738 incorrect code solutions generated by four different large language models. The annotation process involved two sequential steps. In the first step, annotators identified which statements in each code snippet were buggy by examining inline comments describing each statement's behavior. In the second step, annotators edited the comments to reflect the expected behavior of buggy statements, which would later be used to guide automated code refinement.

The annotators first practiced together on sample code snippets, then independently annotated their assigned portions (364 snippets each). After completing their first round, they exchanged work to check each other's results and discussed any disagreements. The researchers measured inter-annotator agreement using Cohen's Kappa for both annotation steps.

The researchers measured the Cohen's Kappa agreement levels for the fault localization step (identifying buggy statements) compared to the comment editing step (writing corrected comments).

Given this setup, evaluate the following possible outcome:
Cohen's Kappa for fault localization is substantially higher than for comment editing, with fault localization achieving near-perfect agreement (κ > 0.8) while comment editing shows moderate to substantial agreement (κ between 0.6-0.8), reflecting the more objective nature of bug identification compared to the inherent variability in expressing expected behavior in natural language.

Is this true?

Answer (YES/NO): YES